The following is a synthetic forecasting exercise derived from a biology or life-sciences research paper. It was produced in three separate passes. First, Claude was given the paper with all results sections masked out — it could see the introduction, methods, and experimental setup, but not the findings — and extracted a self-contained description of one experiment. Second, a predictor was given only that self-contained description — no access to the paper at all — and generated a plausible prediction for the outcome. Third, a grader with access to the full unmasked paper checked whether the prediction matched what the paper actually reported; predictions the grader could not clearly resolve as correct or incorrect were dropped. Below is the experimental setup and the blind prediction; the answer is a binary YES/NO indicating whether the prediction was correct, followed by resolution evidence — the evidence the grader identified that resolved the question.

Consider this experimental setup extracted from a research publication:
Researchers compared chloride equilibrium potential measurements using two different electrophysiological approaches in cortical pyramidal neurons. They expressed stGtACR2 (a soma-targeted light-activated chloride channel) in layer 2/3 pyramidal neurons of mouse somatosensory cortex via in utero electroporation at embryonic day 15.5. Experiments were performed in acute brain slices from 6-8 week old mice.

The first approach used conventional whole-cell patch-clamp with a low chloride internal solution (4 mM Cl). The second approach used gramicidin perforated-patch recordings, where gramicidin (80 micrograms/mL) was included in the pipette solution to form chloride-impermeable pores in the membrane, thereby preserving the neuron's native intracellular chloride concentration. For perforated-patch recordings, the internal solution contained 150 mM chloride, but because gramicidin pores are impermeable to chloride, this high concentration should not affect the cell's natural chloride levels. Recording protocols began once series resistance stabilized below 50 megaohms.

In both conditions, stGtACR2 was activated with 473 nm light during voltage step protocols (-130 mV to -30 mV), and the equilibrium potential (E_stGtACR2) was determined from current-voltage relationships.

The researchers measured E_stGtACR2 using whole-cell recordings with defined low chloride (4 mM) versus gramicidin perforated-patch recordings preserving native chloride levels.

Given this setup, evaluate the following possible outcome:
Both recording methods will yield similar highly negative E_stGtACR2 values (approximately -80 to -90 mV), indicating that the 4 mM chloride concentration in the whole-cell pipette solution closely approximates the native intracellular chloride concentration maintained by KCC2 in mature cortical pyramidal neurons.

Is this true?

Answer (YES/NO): YES